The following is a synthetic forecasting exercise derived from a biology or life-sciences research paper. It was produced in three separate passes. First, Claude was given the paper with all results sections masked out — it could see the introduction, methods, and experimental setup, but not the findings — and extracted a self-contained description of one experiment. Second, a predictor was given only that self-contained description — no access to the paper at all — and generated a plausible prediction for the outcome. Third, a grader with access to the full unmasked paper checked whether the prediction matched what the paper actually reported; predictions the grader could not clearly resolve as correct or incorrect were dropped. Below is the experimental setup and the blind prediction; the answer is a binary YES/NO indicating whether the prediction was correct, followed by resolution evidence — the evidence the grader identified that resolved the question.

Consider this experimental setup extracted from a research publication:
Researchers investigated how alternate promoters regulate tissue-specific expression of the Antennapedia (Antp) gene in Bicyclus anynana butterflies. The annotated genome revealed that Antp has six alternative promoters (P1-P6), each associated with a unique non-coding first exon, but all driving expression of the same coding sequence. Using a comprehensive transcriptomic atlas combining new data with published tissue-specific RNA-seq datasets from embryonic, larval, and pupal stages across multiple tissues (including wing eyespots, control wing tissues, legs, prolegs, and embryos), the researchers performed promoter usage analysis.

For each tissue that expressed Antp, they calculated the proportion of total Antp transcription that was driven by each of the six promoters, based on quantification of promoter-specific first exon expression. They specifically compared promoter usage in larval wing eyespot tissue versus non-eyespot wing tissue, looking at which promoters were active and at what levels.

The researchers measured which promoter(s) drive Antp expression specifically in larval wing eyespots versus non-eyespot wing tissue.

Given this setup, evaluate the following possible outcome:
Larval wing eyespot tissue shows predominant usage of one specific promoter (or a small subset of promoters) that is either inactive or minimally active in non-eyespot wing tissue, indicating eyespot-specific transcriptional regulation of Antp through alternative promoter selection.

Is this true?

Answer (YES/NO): YES